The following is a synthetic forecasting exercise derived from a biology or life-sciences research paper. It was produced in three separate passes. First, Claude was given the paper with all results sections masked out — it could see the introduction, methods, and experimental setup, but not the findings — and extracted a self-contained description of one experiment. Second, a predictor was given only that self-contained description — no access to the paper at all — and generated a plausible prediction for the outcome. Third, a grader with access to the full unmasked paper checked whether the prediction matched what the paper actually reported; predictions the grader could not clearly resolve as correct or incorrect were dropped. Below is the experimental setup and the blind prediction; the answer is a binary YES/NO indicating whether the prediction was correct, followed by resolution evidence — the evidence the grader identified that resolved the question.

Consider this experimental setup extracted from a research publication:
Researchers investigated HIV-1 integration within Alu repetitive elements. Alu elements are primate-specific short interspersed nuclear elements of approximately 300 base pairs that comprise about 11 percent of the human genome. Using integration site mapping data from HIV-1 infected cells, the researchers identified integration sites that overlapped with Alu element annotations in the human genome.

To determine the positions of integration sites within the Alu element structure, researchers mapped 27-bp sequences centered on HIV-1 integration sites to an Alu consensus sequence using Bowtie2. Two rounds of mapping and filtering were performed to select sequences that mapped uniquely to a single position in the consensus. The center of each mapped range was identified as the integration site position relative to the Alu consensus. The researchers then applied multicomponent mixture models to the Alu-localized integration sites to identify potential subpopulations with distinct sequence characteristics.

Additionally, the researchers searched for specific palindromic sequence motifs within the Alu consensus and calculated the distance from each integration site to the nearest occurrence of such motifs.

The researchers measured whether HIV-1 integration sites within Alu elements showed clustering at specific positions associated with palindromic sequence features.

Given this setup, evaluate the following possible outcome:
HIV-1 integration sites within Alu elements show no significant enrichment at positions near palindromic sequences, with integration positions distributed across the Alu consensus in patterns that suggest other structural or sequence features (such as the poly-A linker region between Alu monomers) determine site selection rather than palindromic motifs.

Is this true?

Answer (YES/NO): NO